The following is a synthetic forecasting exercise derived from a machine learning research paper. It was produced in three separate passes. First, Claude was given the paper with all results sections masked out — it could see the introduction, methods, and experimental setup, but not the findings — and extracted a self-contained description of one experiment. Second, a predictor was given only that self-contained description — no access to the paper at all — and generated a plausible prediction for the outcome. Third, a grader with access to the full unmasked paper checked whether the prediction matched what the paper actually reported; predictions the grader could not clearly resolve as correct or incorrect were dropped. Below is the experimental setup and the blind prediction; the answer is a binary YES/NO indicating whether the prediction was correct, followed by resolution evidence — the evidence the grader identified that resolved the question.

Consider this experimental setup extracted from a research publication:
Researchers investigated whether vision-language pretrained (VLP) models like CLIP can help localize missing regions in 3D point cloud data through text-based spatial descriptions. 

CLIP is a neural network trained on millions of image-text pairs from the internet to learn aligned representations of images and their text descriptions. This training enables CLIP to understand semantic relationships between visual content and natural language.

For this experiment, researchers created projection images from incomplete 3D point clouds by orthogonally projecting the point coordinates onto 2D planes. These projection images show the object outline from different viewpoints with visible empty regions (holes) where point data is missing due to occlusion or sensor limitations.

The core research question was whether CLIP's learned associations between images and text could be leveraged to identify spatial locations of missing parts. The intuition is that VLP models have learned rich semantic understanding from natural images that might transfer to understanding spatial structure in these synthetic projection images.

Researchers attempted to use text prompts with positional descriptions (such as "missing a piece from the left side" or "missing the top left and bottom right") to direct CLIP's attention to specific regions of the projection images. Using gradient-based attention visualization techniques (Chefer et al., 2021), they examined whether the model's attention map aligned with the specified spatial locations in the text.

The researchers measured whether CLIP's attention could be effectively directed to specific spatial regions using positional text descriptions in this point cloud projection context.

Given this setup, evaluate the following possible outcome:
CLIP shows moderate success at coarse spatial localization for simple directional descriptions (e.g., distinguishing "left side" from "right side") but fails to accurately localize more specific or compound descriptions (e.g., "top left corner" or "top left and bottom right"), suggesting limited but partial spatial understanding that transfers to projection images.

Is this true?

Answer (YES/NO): NO